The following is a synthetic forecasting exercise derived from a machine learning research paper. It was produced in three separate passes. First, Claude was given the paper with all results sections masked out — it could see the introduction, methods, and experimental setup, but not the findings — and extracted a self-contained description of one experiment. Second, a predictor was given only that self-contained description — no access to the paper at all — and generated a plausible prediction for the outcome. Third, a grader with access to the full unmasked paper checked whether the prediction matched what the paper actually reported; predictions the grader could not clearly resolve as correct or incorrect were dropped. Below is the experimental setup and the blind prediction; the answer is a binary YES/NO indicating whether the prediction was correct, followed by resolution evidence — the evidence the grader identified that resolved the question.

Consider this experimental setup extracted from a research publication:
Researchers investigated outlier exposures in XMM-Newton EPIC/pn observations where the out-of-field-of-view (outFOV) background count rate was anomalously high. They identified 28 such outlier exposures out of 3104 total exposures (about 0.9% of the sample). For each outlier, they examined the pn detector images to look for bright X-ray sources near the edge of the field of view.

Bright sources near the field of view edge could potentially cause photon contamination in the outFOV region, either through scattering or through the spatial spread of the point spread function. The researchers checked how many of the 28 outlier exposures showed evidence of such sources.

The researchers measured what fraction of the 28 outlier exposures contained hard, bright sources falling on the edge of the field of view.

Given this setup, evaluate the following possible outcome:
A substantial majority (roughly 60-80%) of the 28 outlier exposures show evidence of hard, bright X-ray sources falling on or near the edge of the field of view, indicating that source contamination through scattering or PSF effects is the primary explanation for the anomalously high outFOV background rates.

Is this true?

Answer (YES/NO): NO